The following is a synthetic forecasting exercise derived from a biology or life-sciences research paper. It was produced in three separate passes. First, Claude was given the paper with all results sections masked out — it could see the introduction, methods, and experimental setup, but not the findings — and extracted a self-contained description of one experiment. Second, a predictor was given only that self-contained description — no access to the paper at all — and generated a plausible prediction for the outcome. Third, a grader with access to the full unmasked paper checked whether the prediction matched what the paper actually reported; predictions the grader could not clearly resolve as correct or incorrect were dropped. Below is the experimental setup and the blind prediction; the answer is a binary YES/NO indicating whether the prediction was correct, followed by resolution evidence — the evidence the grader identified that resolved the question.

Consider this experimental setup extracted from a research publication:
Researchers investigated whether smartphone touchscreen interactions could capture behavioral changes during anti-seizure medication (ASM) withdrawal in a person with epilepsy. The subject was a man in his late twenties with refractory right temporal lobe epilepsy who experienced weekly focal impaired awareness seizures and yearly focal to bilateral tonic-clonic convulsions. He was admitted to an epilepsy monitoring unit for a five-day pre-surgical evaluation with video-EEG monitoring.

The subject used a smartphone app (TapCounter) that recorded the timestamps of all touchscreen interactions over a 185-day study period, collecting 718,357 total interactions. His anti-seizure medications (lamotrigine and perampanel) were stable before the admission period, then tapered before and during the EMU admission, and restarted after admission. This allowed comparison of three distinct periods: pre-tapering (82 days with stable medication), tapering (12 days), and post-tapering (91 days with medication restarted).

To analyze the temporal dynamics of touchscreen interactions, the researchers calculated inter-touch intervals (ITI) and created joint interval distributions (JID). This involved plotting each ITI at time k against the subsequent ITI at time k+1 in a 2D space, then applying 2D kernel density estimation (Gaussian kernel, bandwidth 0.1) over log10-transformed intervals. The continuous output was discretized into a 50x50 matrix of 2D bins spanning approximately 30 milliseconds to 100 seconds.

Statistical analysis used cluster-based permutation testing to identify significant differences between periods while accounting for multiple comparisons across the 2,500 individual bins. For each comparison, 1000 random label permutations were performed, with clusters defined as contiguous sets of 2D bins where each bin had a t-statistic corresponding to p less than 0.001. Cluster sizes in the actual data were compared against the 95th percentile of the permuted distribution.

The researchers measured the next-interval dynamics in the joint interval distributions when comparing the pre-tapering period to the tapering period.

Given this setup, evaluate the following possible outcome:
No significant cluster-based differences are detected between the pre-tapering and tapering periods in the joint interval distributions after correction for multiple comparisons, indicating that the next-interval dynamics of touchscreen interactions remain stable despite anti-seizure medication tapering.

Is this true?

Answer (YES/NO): NO